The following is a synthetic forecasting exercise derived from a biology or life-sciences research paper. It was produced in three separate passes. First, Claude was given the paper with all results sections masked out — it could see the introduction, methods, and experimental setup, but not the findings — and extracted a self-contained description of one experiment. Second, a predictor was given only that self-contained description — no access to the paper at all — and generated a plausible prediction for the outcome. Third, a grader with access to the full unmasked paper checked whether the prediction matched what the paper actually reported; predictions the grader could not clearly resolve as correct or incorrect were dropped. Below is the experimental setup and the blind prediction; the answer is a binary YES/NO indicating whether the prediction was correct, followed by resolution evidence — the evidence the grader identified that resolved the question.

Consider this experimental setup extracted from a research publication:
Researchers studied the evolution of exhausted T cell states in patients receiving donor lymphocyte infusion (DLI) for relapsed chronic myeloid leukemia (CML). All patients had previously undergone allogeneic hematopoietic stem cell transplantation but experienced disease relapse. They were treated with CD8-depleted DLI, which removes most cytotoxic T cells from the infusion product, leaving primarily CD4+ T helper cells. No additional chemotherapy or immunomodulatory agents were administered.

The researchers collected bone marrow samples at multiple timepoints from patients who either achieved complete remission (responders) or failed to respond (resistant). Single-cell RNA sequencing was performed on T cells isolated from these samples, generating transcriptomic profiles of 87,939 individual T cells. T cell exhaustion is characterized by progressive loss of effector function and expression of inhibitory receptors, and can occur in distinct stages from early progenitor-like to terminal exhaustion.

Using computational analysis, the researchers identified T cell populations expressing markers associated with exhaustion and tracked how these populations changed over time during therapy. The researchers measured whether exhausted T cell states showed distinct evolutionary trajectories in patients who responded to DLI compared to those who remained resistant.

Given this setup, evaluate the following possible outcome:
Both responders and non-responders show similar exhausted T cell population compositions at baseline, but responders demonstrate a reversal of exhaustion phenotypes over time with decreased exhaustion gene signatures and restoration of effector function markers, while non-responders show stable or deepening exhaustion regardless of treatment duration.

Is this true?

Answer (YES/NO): NO